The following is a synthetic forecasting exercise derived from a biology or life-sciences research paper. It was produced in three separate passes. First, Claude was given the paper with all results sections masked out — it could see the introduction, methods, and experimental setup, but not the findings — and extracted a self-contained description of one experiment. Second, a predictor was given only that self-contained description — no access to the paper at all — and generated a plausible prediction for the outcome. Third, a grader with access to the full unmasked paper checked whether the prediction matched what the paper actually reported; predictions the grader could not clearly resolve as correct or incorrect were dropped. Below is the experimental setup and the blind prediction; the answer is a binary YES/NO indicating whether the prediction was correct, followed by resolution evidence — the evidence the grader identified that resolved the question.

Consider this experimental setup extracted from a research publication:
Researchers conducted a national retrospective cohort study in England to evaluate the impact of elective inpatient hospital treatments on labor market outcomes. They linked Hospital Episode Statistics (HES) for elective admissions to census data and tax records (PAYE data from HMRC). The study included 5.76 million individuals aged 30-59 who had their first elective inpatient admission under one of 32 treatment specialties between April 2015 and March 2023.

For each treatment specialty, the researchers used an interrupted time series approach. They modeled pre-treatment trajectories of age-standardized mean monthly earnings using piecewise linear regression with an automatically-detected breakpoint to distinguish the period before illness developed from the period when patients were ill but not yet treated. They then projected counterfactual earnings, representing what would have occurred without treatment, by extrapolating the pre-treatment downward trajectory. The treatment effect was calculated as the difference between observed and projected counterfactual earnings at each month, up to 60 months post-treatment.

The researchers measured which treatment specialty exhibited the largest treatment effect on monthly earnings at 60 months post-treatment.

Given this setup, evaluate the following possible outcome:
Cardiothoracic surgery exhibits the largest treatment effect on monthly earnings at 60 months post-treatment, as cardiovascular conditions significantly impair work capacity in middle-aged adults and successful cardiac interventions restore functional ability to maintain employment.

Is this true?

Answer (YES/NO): NO